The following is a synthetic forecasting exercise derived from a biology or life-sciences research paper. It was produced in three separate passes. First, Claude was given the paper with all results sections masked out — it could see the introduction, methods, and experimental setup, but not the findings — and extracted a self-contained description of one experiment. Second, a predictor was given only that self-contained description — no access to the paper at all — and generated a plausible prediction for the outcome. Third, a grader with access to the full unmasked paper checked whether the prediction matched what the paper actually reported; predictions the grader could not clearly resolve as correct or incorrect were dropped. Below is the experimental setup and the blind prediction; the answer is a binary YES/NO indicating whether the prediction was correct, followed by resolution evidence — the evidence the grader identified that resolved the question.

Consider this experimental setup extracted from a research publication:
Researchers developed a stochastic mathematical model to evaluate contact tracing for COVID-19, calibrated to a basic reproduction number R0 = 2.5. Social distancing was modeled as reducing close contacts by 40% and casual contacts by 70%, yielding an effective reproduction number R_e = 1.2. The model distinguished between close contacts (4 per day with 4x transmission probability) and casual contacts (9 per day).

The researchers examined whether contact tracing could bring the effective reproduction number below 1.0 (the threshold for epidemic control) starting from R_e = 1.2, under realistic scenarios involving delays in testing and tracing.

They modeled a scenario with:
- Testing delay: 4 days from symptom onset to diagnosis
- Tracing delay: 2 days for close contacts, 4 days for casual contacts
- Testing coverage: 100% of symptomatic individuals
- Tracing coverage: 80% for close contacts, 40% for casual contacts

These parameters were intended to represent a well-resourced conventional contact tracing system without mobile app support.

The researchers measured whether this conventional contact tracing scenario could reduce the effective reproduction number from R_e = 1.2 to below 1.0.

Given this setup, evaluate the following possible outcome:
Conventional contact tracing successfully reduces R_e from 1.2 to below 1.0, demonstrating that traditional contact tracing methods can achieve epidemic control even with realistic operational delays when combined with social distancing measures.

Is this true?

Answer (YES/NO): NO